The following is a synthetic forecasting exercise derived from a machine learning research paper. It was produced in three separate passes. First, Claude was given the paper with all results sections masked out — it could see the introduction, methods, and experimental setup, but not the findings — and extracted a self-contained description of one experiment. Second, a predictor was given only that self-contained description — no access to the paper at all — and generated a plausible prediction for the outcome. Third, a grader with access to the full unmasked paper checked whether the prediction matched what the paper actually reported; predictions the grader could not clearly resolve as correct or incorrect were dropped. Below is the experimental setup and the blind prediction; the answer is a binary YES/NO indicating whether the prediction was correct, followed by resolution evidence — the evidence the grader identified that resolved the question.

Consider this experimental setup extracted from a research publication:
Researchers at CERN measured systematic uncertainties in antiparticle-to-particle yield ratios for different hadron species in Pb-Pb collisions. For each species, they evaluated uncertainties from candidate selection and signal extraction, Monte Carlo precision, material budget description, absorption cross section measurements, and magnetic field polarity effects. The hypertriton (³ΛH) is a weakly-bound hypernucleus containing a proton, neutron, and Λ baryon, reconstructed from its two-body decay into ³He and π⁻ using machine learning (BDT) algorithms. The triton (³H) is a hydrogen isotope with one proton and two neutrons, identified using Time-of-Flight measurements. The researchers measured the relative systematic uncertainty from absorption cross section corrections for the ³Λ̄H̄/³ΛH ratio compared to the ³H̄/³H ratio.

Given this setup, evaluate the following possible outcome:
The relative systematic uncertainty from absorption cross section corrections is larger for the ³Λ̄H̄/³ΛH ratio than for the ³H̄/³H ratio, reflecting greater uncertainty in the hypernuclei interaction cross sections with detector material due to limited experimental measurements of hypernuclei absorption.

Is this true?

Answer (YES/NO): NO